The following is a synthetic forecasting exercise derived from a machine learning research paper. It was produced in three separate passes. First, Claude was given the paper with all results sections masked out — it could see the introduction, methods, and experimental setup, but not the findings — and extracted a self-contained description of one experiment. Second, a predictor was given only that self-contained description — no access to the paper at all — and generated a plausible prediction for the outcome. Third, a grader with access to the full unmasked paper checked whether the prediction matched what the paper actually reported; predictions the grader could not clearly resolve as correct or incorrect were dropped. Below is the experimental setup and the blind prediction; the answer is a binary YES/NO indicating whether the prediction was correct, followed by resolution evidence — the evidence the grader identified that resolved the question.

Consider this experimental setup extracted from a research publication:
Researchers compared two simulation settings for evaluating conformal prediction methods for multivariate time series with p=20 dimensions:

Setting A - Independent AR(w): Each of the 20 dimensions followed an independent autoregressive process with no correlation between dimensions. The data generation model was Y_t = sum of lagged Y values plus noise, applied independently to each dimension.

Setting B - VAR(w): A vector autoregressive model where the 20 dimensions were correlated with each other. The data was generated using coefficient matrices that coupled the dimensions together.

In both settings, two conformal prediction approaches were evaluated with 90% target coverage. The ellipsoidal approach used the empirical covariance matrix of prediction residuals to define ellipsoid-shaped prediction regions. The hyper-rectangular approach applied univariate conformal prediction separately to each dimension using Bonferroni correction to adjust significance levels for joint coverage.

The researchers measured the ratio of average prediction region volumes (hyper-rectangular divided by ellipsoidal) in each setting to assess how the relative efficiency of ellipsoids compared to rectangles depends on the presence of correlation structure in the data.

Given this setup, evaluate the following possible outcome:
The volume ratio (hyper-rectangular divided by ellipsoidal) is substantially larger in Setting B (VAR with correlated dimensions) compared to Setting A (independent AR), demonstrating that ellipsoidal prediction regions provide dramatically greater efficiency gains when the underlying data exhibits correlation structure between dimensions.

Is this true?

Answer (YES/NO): YES